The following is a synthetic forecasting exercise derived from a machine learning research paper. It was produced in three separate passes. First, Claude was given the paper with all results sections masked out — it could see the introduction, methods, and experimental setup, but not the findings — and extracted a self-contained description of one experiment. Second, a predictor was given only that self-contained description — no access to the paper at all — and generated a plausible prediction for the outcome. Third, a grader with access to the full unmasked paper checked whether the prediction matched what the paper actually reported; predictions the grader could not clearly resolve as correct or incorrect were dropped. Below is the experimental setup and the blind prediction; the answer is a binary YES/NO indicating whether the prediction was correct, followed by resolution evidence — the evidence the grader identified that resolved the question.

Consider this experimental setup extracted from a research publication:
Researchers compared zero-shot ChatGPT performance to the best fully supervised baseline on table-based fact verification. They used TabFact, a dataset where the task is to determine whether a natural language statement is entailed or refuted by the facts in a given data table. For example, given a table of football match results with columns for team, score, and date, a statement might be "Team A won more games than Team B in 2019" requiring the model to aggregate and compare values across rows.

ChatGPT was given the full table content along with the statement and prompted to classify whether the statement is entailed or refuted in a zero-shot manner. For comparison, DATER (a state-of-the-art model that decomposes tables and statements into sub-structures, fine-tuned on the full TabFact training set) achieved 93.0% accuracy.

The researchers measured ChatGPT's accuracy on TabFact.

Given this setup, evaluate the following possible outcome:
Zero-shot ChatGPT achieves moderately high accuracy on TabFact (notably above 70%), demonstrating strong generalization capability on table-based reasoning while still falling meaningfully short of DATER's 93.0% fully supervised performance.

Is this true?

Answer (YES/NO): YES